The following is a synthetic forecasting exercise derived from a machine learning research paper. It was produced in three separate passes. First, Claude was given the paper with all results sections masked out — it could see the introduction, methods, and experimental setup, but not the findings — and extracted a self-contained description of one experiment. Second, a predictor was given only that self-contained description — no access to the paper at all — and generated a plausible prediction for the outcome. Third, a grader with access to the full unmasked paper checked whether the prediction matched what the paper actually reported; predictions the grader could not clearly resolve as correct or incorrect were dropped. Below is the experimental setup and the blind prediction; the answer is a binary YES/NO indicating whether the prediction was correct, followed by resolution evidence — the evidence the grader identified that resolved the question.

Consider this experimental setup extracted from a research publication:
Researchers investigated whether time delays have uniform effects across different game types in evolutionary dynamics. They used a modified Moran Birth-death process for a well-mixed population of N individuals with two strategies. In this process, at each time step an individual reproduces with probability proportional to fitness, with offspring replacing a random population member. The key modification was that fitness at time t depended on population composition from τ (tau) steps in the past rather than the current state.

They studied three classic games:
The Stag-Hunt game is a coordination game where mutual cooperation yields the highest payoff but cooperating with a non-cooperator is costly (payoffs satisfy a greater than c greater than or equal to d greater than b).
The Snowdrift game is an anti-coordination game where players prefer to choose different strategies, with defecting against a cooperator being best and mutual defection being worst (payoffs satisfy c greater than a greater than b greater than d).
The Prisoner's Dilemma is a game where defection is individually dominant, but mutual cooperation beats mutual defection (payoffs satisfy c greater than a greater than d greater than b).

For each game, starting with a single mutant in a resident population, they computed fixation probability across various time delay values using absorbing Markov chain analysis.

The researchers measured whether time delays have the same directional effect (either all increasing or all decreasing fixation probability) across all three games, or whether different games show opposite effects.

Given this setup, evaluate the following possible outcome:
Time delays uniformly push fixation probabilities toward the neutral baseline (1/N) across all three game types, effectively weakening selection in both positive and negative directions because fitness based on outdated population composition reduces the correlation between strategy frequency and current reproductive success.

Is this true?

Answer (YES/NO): NO